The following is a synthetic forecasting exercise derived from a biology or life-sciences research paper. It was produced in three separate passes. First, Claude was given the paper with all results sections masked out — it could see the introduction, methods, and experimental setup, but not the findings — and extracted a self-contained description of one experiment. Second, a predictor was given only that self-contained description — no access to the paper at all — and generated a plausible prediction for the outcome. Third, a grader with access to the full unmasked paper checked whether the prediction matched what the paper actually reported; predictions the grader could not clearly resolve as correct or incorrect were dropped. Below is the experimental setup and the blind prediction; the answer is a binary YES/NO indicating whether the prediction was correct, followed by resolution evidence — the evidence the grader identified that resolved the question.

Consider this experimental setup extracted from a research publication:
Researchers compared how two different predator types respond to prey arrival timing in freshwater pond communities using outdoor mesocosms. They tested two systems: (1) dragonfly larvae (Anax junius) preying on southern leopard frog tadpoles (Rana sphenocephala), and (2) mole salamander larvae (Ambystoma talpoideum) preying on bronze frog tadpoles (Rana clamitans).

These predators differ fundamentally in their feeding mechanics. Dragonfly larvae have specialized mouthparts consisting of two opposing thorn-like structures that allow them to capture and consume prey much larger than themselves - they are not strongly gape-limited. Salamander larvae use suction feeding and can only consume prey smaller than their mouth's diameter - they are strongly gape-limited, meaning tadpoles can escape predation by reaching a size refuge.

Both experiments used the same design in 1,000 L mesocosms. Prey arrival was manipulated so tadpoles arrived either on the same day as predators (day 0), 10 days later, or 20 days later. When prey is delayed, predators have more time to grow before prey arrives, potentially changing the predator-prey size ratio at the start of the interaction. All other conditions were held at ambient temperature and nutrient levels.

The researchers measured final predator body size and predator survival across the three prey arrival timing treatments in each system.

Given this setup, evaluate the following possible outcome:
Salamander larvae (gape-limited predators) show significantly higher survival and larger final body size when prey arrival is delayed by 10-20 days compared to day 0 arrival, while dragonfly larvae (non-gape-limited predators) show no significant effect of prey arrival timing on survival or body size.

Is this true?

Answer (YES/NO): NO